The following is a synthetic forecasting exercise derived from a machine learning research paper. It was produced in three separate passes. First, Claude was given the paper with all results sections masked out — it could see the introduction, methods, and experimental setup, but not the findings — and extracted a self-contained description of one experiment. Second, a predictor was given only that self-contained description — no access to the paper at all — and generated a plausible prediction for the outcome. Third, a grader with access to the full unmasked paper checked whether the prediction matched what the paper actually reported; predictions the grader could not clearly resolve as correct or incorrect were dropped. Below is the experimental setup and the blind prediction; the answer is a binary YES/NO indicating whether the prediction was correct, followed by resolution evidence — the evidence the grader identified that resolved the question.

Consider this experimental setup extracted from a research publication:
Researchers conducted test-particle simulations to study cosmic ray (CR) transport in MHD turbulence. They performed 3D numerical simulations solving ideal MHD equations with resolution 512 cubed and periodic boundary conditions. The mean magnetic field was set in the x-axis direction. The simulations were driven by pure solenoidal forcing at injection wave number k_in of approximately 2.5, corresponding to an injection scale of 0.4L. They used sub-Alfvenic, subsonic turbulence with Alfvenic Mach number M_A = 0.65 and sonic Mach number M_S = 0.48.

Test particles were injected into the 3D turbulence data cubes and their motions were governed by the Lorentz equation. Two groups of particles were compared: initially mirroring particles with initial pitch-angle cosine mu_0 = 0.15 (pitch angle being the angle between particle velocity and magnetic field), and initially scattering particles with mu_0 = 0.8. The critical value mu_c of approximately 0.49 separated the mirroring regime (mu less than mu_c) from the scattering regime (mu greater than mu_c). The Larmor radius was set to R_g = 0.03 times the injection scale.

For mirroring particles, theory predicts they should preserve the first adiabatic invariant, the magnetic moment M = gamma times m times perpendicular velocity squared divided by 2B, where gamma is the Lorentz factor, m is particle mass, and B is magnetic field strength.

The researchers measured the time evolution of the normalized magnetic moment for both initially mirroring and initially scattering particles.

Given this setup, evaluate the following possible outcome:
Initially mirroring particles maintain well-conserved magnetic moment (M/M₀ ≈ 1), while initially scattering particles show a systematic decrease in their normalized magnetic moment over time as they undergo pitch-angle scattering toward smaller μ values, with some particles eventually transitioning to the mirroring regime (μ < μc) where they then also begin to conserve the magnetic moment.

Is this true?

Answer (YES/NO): NO